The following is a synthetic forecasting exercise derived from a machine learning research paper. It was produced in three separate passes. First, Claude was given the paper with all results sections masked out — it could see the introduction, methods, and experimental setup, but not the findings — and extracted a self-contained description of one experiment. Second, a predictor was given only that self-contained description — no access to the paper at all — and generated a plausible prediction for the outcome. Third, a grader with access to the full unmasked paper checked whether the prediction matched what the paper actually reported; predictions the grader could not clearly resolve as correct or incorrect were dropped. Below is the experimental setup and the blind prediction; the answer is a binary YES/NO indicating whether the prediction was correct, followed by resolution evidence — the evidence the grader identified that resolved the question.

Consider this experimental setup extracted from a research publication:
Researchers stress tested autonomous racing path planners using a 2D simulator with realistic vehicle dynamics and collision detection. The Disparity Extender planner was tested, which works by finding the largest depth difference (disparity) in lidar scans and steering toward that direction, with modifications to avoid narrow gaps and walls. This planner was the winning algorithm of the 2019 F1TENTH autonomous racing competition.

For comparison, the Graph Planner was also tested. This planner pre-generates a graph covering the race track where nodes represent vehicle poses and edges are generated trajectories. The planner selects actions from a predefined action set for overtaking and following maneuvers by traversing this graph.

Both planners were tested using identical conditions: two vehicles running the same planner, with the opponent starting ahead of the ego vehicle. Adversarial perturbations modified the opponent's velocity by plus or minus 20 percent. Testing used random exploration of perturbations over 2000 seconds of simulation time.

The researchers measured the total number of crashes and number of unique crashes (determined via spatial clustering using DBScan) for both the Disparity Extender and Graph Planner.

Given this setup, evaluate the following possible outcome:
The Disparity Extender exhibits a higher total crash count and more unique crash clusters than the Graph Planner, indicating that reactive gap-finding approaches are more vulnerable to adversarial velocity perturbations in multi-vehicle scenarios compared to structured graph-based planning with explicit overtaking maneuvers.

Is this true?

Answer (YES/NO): YES